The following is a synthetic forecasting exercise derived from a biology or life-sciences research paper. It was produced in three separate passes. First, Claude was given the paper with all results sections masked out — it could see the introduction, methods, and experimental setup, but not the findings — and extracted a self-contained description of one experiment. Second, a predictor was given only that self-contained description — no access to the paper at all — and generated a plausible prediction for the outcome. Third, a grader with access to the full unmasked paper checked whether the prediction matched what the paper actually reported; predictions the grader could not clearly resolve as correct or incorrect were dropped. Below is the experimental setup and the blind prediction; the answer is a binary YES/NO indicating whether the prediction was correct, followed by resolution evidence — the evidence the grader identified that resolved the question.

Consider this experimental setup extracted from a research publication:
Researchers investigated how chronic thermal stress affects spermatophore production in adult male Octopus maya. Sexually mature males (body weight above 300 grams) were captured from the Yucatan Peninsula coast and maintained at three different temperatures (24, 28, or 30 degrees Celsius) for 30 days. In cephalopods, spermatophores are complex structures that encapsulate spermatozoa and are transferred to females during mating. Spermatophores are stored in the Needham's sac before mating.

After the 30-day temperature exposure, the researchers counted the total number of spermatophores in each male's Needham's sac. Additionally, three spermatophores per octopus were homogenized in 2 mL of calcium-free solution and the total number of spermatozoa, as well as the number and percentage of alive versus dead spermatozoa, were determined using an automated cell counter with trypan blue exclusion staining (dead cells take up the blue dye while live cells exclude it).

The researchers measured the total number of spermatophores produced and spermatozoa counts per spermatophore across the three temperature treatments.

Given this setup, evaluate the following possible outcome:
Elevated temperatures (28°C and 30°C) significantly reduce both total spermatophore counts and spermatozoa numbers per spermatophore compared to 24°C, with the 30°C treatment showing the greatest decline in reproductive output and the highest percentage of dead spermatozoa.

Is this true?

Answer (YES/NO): NO